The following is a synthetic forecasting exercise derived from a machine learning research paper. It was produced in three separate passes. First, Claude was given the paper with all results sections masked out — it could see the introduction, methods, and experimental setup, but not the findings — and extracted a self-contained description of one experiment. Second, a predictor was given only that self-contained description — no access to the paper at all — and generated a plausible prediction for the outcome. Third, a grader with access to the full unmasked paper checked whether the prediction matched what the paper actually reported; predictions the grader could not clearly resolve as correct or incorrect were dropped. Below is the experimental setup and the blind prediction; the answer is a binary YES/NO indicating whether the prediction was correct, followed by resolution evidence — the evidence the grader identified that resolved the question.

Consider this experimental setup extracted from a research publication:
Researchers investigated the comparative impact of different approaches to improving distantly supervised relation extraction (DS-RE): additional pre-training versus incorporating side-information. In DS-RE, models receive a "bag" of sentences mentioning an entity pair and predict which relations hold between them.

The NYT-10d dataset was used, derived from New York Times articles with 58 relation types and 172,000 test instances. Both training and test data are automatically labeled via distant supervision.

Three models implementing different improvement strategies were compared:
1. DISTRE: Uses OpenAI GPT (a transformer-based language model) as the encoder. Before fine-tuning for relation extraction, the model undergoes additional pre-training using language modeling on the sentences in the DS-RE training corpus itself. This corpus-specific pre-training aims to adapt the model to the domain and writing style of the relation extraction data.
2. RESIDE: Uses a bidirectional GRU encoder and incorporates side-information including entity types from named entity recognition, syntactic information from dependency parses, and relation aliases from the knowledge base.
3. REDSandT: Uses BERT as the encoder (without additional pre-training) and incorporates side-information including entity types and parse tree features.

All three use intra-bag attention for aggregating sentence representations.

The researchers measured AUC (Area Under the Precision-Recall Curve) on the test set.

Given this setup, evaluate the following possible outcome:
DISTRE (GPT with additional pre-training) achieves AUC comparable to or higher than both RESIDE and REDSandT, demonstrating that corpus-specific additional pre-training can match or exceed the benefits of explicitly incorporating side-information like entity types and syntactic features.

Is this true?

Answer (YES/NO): YES